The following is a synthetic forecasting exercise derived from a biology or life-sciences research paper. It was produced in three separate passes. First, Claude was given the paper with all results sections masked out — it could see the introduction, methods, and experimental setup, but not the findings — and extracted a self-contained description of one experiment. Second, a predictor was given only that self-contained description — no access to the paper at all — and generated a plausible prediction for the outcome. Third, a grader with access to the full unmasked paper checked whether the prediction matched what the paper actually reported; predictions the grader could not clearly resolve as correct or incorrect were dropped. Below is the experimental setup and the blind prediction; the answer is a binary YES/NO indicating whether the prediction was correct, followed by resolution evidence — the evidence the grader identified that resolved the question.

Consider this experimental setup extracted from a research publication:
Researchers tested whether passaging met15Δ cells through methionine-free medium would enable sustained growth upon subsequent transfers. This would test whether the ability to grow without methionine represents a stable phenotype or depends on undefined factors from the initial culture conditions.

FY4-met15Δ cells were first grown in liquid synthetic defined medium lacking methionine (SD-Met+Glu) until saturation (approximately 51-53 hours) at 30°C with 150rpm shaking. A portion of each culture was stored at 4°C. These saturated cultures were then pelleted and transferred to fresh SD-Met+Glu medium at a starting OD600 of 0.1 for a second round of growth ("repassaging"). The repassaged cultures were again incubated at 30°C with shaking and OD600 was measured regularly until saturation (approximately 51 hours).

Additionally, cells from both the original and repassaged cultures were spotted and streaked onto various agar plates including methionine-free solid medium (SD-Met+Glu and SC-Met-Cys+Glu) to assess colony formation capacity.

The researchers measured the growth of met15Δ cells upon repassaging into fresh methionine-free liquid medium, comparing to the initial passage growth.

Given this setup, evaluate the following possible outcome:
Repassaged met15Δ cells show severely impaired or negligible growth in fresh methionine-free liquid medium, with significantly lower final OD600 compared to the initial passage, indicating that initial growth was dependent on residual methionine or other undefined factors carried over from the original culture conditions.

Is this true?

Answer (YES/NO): YES